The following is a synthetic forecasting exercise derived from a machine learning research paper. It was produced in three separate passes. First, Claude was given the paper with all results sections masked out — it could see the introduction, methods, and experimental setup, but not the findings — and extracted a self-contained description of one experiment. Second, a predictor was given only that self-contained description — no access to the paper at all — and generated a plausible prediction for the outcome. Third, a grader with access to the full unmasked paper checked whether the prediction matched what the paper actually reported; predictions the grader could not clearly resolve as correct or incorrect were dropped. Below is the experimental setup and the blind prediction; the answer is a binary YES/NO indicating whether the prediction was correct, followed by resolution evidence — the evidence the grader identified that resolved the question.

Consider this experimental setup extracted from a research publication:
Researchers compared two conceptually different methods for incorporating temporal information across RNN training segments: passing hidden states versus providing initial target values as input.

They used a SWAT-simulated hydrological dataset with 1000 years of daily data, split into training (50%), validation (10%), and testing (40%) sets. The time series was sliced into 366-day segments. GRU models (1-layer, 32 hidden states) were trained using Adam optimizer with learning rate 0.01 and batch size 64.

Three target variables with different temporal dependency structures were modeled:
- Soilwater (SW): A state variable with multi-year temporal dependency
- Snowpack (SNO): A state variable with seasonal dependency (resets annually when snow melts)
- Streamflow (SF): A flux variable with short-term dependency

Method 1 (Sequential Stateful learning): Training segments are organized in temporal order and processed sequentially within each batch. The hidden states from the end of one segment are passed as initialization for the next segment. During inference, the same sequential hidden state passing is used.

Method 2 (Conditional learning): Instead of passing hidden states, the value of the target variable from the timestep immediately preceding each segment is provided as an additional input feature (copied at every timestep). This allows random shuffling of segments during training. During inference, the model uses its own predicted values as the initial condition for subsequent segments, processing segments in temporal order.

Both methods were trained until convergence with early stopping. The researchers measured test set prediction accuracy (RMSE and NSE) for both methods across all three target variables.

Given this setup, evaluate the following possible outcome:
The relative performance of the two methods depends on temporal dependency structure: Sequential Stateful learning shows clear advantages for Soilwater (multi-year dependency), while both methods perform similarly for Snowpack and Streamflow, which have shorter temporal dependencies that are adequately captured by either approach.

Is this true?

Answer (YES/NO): NO